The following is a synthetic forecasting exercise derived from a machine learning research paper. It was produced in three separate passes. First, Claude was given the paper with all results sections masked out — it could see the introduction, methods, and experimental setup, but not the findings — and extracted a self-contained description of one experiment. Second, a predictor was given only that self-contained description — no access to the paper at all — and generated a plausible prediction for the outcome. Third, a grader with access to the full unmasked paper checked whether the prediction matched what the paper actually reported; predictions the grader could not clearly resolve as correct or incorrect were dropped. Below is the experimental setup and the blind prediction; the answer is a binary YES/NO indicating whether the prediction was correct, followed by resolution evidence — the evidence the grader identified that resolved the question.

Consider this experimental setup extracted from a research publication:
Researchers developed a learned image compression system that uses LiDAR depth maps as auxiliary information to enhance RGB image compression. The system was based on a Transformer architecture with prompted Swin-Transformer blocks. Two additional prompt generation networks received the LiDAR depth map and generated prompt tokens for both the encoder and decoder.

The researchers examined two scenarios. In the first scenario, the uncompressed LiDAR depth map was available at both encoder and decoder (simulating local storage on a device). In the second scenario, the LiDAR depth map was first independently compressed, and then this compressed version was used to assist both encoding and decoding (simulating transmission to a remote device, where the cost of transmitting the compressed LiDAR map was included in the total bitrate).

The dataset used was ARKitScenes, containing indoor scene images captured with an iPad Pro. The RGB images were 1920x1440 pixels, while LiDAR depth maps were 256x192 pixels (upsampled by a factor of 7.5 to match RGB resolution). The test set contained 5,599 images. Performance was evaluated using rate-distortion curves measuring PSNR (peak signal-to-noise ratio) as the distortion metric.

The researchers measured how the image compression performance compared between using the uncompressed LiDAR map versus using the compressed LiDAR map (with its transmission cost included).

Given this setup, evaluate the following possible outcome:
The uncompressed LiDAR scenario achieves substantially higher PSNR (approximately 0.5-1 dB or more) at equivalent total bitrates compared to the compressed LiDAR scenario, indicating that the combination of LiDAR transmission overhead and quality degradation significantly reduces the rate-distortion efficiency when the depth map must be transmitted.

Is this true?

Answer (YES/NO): NO